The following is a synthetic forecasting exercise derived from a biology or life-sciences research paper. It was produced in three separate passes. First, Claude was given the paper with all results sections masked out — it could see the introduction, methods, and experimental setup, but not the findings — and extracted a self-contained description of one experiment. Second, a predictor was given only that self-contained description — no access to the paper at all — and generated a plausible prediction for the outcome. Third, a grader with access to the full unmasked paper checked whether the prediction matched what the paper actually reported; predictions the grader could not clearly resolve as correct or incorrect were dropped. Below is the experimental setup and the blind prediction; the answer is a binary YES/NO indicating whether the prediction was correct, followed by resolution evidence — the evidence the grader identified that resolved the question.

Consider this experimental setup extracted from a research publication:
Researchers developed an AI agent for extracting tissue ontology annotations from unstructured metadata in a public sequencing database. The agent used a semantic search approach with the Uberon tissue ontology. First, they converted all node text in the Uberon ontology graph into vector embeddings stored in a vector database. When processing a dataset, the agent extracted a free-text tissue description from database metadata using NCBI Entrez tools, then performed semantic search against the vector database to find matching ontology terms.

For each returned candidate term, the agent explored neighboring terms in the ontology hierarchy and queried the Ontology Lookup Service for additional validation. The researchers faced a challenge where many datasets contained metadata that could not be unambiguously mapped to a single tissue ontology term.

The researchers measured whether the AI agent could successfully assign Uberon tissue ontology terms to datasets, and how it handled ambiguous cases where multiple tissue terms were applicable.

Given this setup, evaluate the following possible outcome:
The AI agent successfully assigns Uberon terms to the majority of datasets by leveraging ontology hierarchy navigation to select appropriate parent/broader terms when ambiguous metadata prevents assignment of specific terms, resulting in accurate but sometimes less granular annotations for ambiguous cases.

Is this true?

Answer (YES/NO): NO